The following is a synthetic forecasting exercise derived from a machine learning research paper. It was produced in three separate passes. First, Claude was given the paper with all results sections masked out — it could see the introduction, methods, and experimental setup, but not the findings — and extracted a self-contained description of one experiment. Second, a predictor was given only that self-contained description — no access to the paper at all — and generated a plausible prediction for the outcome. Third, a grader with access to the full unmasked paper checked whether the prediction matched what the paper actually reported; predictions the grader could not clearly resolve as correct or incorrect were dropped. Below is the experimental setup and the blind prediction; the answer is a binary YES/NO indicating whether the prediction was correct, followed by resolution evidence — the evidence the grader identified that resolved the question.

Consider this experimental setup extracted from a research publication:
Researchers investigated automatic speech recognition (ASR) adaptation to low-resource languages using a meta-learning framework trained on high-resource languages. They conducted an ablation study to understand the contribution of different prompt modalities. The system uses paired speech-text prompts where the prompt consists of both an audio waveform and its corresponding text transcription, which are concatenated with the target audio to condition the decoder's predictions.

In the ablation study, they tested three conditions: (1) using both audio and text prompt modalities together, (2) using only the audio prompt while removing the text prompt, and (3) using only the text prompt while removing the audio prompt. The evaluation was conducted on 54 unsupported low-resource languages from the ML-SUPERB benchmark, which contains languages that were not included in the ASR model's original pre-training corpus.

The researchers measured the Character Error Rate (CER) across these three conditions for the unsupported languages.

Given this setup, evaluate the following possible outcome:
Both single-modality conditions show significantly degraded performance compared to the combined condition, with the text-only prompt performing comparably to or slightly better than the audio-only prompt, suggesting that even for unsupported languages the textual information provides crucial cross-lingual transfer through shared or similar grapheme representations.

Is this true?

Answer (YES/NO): NO